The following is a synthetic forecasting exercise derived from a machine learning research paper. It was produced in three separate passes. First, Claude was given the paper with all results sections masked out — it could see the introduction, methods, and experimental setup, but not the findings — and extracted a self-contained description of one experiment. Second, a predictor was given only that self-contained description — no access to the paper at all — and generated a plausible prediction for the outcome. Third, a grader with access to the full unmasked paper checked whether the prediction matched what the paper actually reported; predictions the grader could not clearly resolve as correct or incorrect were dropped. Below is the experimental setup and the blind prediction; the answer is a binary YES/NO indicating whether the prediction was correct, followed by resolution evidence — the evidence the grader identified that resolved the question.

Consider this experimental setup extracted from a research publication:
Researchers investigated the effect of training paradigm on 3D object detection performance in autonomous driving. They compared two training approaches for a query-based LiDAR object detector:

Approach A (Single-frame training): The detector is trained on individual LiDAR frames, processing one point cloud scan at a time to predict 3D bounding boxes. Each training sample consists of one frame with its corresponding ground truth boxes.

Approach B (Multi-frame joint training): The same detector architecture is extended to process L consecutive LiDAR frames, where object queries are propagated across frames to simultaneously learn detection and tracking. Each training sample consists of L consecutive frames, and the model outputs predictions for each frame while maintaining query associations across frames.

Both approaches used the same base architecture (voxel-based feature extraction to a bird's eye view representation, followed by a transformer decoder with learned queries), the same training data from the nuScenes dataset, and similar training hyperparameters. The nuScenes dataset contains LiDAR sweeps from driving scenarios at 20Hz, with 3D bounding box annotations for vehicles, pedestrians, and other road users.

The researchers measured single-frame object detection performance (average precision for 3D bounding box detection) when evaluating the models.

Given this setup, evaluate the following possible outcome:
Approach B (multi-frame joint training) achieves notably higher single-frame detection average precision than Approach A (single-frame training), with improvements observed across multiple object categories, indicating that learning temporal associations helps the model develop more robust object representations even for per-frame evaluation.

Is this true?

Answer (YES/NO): NO